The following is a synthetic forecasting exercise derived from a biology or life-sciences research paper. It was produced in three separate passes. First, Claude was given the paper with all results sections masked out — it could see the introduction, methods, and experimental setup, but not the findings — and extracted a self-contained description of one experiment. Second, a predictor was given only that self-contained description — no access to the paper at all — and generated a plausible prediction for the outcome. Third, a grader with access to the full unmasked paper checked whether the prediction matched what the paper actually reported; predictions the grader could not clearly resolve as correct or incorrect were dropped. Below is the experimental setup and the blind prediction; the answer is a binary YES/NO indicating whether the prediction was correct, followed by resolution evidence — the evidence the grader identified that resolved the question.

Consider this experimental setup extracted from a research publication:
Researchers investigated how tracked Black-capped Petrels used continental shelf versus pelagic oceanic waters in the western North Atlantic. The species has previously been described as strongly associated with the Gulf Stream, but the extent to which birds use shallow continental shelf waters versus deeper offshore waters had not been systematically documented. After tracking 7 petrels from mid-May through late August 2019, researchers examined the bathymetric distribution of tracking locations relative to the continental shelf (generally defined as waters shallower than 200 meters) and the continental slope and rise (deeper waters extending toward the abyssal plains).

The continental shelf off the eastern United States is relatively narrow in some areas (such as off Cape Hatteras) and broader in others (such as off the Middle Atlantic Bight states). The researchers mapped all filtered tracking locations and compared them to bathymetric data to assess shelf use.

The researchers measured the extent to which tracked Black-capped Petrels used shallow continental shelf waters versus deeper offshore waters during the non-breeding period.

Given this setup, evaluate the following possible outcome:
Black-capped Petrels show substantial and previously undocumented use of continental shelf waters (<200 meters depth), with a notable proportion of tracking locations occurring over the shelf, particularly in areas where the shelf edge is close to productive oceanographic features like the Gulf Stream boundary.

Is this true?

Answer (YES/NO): NO